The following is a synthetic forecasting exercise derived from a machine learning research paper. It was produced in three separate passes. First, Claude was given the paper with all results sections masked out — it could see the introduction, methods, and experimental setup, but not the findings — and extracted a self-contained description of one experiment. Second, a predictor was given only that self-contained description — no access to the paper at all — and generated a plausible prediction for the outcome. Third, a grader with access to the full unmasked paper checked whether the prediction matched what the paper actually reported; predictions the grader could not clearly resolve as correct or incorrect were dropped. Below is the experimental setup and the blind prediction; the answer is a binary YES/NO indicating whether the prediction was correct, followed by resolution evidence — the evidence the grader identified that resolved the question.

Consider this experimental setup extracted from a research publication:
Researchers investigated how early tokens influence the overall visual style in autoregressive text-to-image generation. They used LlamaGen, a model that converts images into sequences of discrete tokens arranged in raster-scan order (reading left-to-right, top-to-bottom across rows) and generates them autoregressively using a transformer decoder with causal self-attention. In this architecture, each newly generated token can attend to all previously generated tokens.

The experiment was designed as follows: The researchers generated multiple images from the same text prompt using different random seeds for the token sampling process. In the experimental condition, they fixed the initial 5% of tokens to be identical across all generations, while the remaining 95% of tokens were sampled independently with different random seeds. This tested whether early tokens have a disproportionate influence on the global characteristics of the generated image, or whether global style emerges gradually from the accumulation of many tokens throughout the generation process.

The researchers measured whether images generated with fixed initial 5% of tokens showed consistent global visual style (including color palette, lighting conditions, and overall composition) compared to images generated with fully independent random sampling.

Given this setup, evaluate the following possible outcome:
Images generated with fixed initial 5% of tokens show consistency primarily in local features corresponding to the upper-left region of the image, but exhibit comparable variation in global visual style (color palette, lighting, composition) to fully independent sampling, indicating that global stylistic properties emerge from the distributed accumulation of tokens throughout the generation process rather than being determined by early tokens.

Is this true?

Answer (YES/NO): NO